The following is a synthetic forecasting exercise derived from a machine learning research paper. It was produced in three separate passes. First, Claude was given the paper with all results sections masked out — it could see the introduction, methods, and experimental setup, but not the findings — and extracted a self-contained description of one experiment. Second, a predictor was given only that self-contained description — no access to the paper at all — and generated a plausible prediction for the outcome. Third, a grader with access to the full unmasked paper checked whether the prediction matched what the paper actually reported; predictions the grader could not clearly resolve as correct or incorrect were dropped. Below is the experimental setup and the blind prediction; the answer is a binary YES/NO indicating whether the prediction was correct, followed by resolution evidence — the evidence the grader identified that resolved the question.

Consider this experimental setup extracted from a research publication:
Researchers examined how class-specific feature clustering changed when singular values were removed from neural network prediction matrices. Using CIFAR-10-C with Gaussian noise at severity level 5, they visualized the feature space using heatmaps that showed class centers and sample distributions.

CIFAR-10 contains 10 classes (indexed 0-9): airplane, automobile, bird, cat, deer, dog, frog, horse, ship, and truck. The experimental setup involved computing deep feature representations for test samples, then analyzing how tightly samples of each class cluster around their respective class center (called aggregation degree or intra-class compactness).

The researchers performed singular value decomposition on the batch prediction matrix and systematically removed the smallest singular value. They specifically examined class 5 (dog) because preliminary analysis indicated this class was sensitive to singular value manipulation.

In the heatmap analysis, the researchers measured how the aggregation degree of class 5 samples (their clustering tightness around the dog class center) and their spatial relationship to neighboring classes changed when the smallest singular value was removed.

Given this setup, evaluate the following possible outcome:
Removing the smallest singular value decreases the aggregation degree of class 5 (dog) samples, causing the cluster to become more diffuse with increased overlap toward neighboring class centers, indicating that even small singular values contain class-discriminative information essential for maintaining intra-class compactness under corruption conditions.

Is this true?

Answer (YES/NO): YES